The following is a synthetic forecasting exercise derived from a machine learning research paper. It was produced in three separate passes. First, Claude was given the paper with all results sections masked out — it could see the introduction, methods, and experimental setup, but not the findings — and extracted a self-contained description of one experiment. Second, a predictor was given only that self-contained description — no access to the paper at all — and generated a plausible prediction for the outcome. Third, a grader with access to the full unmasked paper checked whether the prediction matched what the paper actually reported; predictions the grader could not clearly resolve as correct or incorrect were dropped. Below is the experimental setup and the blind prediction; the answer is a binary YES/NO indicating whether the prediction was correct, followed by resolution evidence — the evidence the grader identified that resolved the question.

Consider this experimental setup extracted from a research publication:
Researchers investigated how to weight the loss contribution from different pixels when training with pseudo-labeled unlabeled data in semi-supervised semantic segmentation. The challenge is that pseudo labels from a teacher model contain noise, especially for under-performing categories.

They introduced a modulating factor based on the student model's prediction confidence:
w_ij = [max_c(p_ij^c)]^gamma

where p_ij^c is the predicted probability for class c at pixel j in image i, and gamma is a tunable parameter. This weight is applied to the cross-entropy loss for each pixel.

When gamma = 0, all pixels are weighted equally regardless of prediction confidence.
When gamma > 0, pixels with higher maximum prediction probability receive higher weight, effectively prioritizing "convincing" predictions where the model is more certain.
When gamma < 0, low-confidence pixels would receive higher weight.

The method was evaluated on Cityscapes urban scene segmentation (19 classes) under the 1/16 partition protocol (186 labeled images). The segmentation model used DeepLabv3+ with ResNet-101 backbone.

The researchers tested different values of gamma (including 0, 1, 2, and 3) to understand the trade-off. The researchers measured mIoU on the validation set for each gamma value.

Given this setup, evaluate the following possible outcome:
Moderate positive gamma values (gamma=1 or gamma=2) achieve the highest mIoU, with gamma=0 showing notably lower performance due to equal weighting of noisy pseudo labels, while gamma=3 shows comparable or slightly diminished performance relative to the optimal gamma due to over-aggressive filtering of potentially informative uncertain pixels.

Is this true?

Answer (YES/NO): YES